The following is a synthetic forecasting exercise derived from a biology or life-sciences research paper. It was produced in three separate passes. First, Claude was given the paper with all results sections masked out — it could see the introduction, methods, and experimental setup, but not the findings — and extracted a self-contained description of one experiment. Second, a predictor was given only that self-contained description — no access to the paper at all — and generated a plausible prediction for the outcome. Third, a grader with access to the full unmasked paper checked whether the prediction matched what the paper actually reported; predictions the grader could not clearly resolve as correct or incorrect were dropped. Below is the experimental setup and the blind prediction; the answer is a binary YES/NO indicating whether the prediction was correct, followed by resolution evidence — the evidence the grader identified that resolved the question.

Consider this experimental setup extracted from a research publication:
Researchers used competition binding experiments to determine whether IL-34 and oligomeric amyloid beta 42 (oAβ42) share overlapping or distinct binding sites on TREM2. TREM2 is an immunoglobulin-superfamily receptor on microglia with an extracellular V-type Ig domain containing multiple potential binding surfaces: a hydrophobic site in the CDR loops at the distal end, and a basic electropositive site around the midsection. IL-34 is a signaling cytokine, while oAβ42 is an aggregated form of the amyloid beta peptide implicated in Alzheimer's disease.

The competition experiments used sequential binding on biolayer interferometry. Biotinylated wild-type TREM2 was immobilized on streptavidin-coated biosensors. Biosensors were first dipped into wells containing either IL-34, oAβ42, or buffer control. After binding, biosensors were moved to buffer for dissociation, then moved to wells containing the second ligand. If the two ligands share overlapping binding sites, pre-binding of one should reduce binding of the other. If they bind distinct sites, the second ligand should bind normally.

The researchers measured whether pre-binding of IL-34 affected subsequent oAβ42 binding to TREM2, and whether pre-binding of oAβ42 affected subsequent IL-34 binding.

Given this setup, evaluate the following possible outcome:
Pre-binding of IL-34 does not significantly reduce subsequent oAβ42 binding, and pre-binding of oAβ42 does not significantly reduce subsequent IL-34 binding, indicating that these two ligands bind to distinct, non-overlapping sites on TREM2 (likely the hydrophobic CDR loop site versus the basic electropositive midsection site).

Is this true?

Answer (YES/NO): YES